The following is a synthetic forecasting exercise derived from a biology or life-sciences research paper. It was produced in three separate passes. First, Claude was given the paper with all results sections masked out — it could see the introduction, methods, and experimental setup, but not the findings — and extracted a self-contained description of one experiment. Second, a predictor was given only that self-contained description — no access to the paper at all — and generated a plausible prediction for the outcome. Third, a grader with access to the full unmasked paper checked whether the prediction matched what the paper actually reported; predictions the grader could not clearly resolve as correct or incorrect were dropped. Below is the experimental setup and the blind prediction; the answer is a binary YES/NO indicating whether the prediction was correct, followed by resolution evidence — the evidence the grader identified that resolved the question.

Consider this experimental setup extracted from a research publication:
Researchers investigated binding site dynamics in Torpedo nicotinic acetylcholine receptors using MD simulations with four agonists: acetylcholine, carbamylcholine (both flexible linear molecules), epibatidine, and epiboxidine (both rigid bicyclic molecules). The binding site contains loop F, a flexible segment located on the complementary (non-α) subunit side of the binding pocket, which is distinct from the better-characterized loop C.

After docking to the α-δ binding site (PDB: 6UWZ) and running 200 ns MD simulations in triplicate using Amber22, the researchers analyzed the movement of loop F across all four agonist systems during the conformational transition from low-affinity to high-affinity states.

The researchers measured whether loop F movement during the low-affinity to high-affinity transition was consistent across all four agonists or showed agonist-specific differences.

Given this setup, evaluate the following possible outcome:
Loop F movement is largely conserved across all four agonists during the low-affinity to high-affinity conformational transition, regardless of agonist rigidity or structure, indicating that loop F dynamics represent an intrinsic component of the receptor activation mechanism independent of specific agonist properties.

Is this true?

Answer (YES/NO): NO